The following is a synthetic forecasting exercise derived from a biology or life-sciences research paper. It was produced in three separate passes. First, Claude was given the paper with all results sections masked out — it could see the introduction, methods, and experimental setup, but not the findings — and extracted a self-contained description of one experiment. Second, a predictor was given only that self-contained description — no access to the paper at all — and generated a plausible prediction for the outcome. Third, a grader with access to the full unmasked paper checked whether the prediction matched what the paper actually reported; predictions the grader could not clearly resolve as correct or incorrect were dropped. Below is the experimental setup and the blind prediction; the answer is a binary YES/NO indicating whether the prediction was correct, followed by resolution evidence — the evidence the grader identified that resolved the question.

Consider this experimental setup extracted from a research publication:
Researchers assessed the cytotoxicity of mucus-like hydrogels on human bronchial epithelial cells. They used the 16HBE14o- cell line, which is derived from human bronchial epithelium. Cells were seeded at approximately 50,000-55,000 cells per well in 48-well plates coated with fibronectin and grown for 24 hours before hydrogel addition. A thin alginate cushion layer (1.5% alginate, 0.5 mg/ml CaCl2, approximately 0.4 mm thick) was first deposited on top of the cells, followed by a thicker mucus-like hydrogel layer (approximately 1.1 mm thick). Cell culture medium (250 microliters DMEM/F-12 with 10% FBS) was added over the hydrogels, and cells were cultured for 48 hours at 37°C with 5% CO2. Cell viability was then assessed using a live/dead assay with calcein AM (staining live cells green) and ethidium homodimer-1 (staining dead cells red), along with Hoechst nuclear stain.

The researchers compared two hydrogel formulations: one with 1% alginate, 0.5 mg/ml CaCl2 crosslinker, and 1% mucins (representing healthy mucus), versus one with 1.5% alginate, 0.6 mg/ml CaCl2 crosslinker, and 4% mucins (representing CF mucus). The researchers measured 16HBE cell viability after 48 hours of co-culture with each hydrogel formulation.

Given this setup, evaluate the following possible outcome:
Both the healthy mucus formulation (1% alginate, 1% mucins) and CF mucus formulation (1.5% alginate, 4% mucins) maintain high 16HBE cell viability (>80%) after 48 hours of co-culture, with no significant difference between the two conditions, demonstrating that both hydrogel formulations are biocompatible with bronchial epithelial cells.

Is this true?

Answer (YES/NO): YES